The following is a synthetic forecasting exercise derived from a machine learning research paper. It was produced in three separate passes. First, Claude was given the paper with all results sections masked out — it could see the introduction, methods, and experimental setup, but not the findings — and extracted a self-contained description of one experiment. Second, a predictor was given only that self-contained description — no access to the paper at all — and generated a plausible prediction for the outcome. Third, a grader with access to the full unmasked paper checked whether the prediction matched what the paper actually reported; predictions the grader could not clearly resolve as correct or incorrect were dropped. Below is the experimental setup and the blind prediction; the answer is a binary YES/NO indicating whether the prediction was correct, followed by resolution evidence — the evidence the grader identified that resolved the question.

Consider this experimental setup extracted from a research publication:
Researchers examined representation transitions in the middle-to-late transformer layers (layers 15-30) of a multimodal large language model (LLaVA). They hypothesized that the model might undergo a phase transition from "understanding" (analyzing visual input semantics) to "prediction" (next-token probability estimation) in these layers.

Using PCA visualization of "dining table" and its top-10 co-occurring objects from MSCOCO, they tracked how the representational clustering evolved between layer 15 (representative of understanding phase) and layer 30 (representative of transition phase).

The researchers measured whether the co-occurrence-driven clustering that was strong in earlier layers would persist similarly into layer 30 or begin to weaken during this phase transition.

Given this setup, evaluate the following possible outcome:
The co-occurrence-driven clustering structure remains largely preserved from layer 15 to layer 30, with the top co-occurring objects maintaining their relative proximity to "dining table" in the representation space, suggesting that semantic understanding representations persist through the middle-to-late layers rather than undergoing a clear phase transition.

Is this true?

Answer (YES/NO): NO